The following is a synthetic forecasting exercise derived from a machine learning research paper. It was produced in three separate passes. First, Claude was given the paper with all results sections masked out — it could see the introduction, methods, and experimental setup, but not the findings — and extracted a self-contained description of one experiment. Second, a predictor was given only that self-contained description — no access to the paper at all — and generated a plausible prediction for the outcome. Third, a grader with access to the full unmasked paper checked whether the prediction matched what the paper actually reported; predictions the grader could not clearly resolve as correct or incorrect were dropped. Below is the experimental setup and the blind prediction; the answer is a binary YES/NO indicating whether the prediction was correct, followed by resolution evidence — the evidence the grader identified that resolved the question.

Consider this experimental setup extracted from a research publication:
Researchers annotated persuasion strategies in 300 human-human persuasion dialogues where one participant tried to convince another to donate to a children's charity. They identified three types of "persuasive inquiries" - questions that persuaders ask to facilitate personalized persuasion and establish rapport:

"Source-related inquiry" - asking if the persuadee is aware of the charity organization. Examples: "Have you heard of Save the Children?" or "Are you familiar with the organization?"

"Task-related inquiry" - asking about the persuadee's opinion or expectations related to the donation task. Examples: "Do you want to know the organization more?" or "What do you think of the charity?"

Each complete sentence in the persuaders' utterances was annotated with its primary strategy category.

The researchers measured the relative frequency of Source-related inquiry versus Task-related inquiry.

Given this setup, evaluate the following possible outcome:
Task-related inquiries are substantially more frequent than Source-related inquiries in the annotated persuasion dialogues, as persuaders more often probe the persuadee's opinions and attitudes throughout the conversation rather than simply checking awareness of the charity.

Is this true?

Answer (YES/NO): NO